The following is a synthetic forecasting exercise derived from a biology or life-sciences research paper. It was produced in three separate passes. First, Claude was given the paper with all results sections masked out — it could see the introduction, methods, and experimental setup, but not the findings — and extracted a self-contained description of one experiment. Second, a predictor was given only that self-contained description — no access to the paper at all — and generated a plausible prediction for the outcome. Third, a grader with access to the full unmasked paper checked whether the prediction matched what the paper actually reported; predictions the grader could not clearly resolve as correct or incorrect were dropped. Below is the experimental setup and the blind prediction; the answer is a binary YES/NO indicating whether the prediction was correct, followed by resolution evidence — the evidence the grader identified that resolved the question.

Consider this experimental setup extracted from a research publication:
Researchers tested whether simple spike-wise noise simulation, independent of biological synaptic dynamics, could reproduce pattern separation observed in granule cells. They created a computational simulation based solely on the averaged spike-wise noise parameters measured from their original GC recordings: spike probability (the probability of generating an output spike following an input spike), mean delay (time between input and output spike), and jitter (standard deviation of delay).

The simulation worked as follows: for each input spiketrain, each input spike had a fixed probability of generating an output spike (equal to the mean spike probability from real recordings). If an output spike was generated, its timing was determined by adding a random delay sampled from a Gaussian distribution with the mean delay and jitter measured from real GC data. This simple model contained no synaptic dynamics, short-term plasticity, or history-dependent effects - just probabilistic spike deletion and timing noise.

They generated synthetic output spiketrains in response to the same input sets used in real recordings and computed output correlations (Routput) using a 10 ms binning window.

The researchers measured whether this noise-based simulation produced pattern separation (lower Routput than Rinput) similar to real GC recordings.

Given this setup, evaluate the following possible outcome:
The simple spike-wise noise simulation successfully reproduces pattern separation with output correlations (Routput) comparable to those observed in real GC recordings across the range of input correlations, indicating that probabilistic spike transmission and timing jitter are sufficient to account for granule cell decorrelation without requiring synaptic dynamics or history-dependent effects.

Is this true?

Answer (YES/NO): NO